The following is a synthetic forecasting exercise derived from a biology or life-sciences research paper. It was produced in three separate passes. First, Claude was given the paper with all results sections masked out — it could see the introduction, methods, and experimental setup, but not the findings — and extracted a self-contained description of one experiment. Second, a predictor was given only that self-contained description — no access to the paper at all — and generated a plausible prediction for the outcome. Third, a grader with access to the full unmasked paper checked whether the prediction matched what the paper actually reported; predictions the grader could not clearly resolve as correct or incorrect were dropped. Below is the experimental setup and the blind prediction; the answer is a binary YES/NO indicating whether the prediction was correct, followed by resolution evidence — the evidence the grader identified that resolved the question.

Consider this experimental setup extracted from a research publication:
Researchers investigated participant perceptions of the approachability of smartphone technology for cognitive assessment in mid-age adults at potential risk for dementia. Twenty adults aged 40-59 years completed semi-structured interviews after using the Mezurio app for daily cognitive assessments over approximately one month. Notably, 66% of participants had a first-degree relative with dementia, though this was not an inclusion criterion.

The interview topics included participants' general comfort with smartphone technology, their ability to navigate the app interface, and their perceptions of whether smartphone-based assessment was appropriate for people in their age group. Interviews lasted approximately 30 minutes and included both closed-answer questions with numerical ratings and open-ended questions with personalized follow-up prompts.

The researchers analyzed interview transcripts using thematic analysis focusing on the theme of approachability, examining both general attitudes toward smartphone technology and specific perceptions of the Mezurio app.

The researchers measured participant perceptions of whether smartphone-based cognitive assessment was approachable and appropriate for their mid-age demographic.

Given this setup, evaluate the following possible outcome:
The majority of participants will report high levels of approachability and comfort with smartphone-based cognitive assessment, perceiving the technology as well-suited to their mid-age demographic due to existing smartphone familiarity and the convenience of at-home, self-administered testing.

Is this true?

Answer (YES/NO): YES